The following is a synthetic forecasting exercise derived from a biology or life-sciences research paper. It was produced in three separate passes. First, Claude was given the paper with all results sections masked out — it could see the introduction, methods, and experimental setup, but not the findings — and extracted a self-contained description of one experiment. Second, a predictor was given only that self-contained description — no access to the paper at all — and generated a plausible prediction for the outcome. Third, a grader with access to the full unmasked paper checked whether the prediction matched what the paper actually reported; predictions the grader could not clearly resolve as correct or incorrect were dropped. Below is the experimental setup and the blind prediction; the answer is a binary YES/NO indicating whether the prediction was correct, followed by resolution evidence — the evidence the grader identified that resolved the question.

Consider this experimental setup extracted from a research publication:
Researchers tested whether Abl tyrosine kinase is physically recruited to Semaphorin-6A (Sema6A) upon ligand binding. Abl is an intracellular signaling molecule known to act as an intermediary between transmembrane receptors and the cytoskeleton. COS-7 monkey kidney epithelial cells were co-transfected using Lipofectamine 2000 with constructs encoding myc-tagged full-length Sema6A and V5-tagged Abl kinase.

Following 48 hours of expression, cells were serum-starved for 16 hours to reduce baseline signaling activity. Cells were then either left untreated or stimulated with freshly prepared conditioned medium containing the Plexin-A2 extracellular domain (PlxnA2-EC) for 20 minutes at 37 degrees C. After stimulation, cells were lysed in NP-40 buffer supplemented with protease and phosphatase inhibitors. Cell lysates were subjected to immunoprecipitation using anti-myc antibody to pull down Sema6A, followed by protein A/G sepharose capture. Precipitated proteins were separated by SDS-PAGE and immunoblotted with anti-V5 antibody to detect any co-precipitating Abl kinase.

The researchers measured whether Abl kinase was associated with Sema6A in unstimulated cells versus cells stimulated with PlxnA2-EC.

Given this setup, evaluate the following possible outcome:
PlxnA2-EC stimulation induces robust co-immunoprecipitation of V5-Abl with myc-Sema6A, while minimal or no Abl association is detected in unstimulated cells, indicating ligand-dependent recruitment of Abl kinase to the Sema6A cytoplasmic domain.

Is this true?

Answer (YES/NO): YES